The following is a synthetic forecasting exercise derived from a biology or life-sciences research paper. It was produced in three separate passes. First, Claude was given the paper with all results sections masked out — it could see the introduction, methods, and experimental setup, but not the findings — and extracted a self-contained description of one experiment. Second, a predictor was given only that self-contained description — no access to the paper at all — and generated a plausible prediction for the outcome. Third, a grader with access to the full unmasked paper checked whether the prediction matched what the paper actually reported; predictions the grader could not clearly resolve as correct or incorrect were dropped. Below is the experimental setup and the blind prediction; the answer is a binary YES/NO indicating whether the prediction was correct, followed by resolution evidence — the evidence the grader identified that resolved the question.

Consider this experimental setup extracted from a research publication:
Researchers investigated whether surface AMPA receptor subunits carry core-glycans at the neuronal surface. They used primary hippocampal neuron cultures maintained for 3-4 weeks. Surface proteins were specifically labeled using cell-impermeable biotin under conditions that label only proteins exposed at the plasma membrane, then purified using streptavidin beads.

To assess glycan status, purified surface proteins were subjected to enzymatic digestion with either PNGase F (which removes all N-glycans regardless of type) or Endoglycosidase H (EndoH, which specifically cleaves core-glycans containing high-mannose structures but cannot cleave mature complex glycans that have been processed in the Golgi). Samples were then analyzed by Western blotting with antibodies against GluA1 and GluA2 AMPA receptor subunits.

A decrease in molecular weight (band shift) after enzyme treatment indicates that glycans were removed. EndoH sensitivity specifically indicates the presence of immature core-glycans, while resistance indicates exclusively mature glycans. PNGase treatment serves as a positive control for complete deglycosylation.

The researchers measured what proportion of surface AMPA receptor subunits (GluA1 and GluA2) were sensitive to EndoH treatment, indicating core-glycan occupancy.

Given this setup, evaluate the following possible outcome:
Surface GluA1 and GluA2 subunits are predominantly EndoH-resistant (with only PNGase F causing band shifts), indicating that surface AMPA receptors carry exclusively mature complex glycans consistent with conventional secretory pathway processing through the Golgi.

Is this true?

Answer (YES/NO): NO